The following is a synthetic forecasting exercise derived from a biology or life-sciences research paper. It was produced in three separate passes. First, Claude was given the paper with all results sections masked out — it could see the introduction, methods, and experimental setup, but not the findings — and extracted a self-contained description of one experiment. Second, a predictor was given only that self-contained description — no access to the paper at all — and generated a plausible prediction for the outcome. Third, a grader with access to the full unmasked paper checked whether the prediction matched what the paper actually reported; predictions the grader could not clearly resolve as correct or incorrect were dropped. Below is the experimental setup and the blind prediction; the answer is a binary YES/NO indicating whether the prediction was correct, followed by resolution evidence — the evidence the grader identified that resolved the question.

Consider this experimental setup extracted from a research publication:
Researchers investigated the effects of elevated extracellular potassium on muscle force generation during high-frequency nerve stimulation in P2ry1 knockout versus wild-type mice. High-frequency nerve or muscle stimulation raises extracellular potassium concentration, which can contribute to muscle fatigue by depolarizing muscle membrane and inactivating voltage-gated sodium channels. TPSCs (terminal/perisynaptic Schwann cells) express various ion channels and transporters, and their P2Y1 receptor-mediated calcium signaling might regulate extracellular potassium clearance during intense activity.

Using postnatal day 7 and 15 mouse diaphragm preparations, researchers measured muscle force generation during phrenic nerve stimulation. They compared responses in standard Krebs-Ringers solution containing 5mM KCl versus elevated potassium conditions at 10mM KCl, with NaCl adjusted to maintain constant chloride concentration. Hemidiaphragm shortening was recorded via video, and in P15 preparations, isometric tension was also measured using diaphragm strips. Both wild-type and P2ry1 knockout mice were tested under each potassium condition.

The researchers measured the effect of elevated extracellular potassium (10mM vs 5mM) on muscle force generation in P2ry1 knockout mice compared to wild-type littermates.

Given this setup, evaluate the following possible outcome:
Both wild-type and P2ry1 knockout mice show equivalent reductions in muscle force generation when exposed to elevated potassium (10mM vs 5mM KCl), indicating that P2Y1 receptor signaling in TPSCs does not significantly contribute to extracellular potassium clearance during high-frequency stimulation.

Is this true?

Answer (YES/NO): NO